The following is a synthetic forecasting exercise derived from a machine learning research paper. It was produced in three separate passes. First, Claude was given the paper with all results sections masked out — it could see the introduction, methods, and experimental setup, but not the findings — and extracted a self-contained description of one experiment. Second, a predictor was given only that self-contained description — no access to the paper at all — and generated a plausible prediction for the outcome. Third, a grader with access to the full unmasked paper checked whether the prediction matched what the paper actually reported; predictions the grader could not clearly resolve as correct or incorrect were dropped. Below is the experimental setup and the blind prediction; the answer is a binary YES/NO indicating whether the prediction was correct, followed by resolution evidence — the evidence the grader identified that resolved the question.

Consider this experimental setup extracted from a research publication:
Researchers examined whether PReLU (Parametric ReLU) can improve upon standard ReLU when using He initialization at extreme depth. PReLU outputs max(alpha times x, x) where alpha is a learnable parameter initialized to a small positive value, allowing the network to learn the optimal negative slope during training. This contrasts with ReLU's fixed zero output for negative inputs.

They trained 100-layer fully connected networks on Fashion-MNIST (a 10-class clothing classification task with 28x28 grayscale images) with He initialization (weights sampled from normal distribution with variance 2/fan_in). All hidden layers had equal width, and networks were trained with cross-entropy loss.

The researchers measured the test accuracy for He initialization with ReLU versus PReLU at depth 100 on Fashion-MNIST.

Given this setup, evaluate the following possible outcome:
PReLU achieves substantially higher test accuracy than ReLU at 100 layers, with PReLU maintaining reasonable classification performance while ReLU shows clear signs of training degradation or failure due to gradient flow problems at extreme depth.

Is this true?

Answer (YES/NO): NO